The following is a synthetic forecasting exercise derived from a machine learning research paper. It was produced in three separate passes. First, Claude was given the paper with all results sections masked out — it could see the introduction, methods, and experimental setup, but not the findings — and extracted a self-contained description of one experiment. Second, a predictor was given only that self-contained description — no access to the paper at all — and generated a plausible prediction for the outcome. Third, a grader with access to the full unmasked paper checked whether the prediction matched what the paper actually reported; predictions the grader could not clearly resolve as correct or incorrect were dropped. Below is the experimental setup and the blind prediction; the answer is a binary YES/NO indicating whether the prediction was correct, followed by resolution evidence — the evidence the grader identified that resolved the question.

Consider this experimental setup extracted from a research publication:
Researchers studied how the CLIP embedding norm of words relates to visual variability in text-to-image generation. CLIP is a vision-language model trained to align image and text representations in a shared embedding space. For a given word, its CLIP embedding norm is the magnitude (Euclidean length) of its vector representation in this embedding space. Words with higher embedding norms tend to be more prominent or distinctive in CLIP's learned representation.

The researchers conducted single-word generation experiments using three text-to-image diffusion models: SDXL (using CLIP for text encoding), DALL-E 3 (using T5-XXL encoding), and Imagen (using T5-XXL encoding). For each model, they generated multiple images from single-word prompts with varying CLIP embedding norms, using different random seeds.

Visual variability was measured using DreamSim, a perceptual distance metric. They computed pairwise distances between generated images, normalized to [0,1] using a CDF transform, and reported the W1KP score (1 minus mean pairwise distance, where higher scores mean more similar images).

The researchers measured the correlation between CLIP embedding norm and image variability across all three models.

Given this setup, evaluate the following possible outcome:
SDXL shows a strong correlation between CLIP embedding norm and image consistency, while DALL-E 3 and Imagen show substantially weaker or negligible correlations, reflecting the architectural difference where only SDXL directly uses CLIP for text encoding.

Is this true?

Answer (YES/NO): NO